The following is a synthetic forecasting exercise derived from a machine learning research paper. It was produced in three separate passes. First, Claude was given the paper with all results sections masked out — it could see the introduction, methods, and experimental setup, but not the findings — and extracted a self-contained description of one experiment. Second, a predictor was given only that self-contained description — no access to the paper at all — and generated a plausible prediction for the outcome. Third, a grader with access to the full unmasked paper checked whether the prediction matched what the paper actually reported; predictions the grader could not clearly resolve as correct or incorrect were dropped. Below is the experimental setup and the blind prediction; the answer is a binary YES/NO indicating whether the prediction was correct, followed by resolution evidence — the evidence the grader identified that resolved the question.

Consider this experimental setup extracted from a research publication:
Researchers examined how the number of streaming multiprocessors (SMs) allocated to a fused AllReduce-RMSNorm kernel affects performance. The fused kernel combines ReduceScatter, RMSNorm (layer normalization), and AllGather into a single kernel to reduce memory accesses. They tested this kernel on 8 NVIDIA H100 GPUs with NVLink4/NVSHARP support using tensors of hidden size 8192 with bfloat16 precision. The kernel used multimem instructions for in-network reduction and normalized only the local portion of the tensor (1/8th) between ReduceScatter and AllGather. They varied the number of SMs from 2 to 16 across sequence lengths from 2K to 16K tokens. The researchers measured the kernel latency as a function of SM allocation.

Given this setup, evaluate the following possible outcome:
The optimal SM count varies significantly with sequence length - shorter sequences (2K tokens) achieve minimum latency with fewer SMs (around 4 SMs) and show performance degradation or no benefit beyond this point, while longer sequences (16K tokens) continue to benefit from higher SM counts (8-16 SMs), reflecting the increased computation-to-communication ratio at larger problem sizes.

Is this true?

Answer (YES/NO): NO